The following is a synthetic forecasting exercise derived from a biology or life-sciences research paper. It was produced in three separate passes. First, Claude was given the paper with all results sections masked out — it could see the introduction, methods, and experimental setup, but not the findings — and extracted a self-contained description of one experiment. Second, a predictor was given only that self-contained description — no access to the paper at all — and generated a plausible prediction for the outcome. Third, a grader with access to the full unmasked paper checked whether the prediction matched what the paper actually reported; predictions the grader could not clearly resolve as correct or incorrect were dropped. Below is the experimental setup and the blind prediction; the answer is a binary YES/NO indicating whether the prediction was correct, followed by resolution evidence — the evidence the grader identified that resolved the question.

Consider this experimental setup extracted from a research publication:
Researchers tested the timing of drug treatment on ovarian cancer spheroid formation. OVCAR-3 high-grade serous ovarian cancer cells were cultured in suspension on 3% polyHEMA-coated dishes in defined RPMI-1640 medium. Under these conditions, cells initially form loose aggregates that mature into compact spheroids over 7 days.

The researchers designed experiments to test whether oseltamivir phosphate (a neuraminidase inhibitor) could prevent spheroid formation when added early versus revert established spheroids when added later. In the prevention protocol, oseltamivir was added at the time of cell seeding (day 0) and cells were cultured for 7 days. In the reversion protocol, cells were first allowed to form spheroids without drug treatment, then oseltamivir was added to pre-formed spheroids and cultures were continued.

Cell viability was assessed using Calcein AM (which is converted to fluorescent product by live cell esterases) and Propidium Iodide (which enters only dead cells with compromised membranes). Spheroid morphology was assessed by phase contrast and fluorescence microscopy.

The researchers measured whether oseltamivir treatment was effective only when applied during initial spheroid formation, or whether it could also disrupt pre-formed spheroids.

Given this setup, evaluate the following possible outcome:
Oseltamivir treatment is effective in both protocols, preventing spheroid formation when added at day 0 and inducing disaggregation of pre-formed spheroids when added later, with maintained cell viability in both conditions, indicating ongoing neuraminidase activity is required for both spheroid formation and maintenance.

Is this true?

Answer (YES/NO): YES